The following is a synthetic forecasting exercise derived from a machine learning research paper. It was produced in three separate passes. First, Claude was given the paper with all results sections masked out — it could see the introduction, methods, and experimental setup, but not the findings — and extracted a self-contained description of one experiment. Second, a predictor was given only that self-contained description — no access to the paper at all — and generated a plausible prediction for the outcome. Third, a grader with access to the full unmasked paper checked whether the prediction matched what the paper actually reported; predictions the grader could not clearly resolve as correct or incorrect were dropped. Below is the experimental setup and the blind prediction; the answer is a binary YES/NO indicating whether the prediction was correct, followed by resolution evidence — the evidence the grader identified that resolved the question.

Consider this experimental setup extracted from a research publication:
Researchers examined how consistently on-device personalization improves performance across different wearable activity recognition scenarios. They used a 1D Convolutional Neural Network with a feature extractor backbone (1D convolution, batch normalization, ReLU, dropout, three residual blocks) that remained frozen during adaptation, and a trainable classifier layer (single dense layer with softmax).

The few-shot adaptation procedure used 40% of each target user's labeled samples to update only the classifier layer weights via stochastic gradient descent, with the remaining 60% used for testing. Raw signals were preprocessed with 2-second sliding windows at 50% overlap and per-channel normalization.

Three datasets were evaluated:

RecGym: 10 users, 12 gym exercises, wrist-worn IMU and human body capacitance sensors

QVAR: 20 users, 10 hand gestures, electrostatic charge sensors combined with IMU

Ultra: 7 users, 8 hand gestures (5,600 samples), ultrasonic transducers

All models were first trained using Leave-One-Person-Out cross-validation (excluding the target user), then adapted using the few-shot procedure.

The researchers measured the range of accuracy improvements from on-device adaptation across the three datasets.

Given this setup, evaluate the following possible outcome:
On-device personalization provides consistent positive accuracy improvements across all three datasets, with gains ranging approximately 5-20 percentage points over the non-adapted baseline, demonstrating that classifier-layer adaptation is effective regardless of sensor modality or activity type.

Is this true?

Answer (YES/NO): NO